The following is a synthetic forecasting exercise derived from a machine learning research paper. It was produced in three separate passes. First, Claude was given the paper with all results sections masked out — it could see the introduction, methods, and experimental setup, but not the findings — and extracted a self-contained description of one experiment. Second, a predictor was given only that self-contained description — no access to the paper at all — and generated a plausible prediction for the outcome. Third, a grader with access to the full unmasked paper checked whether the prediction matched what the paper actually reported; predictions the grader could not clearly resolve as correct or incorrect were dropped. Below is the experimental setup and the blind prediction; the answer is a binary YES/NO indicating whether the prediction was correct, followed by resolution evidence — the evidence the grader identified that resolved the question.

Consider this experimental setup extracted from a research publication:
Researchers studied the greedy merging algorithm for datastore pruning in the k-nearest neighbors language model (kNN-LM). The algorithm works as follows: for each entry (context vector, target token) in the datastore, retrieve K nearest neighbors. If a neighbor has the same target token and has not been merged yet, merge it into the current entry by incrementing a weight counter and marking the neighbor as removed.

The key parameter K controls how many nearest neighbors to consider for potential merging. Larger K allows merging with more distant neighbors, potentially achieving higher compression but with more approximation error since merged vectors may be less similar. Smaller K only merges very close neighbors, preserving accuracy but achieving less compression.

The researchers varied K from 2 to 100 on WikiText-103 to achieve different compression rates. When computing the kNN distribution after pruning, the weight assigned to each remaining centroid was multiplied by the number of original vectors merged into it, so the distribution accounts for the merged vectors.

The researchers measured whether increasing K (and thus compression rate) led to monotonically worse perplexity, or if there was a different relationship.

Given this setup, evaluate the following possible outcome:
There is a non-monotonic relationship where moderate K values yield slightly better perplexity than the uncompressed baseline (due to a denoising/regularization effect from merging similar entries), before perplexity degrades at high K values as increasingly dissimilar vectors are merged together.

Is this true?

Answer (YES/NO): NO